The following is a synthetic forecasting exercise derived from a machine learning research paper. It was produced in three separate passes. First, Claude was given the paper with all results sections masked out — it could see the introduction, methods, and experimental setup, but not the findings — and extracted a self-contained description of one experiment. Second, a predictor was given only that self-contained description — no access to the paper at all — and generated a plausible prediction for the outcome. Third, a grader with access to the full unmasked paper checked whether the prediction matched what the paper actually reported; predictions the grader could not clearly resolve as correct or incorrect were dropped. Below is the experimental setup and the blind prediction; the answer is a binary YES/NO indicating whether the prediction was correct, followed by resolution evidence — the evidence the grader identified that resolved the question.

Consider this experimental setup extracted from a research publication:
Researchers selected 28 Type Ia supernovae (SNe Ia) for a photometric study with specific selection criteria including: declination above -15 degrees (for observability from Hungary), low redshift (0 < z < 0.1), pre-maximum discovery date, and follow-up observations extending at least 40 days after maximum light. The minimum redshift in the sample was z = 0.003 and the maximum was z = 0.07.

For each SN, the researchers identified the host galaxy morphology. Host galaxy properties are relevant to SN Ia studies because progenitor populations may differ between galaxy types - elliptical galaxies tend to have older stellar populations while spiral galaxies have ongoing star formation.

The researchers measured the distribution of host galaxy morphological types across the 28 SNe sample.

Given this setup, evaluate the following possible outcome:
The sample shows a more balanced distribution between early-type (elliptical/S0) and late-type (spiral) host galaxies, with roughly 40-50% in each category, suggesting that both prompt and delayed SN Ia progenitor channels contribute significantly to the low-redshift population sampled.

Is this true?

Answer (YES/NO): NO